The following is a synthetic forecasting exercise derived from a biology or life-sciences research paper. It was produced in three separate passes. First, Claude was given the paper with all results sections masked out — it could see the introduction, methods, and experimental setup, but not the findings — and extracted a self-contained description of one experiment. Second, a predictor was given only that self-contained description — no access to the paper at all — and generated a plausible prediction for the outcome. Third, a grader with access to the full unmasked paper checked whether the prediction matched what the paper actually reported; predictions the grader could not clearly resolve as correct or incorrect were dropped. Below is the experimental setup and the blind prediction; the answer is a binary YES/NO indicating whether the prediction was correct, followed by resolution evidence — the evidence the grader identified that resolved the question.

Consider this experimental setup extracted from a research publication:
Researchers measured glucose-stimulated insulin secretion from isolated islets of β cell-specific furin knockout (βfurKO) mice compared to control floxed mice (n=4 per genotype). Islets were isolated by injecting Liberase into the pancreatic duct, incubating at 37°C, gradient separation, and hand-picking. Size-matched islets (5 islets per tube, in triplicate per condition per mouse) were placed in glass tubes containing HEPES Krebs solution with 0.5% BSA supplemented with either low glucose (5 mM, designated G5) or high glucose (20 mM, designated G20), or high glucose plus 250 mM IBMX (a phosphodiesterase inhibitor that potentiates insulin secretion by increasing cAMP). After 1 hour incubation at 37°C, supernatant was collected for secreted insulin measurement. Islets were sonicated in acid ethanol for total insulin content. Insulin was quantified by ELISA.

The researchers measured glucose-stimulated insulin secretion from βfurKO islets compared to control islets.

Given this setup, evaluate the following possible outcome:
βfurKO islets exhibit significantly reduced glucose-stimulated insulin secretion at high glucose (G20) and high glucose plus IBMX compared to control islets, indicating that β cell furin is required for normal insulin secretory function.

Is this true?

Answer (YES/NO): NO